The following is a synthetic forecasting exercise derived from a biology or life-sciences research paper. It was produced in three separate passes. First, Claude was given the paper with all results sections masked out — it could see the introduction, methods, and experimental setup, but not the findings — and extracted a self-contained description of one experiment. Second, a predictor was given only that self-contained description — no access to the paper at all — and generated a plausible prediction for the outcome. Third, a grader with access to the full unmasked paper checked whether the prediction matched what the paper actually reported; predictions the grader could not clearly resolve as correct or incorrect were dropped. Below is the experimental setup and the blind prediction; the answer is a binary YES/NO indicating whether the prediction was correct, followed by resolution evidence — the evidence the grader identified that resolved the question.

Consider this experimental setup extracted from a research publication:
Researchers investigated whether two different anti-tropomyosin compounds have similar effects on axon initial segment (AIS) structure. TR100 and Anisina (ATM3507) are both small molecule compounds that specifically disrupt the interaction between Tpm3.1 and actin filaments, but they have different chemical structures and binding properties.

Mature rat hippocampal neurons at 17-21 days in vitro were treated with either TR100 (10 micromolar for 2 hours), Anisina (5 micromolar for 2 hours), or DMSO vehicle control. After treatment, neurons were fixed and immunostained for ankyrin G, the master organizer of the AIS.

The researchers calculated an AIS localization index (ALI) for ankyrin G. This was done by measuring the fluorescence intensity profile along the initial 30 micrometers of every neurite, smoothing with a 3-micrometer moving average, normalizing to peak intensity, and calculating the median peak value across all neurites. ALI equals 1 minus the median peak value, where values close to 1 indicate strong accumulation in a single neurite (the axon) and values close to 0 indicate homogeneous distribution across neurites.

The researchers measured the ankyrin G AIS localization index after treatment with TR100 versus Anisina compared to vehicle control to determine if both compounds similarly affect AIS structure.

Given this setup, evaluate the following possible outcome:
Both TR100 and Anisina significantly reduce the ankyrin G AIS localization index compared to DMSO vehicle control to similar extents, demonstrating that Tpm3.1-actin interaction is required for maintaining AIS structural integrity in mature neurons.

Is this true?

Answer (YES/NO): YES